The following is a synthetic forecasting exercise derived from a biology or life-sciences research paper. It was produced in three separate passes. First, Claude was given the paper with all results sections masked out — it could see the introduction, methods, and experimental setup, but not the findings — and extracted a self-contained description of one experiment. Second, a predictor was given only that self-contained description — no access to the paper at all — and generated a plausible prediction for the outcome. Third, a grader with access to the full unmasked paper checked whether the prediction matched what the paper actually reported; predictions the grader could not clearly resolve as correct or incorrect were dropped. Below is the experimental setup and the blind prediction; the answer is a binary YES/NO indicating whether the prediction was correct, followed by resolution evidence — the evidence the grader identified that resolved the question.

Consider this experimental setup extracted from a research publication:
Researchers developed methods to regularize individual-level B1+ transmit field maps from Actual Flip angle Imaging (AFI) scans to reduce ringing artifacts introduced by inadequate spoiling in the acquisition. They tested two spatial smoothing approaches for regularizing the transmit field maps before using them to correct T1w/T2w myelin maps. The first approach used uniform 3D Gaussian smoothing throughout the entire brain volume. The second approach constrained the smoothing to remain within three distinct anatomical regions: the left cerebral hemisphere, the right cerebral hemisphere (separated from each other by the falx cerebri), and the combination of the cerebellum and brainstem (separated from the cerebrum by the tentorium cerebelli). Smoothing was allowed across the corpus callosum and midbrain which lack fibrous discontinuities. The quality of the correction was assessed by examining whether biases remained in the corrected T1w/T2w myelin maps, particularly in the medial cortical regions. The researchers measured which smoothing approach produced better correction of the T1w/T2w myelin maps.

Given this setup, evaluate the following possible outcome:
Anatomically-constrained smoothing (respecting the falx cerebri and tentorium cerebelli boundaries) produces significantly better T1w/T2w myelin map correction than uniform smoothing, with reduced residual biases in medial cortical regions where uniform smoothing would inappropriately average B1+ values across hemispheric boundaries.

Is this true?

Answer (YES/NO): YES